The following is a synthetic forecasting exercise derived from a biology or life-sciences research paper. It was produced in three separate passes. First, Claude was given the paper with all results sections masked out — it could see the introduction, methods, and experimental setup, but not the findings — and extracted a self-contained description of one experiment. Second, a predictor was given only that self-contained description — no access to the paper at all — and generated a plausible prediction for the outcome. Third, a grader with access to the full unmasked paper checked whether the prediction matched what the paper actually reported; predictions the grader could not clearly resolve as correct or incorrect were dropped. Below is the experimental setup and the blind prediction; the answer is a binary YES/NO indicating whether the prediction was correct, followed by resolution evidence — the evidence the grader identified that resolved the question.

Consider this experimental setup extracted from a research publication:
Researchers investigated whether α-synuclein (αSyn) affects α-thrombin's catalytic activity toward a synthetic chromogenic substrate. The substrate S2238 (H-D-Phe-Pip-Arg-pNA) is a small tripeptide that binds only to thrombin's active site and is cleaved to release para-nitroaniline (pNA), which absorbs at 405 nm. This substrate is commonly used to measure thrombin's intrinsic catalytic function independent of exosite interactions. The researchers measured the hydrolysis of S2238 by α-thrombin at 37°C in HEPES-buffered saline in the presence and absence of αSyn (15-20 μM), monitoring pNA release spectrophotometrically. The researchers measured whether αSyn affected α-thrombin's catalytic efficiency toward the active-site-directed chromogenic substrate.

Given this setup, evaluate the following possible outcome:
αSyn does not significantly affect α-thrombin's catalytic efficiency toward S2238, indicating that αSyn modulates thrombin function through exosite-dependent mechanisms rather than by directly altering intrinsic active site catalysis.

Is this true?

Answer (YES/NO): YES